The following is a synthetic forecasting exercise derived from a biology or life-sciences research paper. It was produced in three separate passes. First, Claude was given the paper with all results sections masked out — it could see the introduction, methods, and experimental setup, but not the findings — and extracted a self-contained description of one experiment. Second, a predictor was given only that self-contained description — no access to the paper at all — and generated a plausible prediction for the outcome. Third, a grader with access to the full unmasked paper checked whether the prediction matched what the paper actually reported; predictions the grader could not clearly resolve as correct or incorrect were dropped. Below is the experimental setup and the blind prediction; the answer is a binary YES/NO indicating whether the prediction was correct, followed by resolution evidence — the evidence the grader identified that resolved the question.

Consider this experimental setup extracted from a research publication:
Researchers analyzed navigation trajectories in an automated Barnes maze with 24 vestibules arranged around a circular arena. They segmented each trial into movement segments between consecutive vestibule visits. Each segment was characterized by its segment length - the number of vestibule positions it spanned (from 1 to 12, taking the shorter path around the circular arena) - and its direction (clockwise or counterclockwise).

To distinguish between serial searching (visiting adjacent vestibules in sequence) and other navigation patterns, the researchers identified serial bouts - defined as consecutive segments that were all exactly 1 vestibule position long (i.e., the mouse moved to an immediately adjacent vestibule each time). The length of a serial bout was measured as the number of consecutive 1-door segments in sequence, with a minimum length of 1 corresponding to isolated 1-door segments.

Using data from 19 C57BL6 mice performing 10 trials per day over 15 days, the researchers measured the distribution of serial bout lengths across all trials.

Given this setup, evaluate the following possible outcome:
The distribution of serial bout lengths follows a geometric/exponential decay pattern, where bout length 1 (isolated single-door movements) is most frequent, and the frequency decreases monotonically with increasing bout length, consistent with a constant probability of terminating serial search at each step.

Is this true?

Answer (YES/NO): YES